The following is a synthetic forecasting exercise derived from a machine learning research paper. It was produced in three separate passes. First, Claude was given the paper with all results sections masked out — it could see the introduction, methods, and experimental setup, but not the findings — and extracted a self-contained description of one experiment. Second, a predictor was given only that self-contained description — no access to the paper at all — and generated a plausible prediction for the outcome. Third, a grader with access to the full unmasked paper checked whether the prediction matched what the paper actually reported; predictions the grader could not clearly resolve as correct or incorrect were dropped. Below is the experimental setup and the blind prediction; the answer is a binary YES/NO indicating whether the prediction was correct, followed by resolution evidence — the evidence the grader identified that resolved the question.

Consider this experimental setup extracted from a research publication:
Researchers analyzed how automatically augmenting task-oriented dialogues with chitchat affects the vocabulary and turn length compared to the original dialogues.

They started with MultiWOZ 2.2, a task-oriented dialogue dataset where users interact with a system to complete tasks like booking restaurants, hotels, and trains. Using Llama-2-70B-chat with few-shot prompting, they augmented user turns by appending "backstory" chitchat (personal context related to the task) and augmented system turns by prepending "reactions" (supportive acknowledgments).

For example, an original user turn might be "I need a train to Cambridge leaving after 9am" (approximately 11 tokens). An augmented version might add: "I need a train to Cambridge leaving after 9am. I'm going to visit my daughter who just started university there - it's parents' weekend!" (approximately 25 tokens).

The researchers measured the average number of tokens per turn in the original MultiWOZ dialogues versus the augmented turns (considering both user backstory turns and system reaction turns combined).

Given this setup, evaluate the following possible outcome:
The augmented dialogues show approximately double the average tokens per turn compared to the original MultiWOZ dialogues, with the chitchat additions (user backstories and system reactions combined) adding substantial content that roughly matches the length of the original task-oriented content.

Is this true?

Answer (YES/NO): YES